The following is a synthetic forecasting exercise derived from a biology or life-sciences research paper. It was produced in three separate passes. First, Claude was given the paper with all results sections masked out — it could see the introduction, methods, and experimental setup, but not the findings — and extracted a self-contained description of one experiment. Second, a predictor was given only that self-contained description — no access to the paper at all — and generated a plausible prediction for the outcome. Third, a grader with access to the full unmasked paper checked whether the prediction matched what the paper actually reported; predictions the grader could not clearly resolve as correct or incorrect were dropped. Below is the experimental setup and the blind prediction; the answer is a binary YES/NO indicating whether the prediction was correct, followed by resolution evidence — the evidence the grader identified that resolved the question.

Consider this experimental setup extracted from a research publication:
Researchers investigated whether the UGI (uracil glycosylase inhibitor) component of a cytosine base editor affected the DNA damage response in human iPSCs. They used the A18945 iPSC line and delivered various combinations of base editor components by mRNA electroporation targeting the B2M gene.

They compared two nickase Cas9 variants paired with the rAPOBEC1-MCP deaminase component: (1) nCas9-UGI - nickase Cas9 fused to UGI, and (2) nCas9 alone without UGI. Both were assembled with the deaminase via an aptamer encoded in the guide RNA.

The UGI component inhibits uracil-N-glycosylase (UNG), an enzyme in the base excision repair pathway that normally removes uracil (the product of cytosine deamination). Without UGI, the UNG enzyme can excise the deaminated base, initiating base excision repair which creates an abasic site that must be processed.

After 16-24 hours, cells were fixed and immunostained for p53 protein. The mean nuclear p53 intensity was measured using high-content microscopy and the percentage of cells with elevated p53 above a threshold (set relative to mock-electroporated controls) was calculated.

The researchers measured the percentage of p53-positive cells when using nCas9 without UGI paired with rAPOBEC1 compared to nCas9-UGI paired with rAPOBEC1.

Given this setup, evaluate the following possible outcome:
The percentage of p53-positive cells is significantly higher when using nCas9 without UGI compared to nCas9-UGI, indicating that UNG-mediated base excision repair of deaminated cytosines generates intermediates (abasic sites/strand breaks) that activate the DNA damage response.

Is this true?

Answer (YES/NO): NO